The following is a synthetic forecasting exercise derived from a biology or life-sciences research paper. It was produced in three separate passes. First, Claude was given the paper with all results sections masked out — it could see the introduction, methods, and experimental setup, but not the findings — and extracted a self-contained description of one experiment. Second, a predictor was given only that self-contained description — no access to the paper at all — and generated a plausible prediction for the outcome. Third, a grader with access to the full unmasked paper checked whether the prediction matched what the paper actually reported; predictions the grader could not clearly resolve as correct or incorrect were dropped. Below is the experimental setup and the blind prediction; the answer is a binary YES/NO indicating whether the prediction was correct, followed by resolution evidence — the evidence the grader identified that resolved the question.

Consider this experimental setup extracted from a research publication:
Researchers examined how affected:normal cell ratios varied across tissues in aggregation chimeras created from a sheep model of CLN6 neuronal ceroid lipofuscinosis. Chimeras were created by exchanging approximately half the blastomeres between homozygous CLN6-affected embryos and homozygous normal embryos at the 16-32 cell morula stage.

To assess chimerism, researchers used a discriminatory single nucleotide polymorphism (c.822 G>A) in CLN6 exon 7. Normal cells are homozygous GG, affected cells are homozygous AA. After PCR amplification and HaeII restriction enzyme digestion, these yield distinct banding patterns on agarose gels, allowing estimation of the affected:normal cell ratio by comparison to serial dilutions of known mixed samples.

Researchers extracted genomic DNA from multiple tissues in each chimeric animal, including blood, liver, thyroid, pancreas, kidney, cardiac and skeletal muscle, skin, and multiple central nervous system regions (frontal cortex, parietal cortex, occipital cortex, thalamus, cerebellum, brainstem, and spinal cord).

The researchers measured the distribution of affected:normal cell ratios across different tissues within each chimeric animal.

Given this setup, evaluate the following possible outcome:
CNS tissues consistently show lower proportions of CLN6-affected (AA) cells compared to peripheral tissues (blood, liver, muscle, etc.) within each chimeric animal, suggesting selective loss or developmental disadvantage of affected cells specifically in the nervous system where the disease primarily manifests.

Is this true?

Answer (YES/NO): NO